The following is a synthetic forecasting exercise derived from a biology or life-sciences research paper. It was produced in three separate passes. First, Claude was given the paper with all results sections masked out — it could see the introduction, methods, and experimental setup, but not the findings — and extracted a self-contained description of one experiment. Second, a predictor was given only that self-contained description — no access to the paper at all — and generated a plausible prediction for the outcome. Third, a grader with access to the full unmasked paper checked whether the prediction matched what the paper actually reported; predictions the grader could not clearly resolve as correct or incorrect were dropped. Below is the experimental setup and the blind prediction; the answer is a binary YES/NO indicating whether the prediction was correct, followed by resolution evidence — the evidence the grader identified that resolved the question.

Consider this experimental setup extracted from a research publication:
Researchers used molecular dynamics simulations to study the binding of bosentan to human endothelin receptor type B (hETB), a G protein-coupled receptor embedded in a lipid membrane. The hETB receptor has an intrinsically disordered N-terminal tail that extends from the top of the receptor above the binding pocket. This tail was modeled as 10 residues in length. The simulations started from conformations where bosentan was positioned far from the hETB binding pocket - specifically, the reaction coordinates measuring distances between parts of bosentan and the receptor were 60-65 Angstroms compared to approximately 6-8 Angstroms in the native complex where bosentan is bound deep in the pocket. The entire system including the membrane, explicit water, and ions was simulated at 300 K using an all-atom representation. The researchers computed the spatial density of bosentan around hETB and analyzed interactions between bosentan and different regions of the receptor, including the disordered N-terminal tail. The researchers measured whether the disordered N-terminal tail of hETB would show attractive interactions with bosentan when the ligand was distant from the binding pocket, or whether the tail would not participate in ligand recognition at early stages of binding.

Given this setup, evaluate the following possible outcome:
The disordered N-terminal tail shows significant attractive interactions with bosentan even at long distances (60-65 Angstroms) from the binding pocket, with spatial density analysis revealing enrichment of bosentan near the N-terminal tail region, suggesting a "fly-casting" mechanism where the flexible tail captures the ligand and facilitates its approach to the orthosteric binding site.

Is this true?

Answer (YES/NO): NO